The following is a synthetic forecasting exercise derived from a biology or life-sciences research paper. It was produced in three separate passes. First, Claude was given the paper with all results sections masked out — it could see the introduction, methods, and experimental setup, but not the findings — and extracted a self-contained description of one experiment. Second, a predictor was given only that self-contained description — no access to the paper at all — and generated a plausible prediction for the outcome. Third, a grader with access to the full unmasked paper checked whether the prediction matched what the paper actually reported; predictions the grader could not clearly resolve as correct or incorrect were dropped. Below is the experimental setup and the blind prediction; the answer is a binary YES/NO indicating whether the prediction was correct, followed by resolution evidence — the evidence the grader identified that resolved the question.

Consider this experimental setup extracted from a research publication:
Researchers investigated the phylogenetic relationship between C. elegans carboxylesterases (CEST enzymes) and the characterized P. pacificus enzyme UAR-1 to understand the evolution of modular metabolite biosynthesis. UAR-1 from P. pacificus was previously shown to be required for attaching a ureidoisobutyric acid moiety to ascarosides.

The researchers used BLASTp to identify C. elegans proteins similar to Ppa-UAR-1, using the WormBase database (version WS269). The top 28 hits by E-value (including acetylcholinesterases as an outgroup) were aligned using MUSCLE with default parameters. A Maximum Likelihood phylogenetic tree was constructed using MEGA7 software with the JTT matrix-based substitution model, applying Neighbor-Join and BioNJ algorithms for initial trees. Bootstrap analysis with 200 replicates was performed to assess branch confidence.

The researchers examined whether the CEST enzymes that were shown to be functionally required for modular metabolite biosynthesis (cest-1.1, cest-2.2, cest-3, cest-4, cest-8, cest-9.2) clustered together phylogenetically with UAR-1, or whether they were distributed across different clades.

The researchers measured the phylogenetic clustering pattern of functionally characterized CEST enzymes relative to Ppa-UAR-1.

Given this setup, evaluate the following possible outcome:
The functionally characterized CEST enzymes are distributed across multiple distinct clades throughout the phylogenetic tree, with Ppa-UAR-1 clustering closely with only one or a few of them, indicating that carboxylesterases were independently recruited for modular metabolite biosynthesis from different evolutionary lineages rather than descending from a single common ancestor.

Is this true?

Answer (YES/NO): YES